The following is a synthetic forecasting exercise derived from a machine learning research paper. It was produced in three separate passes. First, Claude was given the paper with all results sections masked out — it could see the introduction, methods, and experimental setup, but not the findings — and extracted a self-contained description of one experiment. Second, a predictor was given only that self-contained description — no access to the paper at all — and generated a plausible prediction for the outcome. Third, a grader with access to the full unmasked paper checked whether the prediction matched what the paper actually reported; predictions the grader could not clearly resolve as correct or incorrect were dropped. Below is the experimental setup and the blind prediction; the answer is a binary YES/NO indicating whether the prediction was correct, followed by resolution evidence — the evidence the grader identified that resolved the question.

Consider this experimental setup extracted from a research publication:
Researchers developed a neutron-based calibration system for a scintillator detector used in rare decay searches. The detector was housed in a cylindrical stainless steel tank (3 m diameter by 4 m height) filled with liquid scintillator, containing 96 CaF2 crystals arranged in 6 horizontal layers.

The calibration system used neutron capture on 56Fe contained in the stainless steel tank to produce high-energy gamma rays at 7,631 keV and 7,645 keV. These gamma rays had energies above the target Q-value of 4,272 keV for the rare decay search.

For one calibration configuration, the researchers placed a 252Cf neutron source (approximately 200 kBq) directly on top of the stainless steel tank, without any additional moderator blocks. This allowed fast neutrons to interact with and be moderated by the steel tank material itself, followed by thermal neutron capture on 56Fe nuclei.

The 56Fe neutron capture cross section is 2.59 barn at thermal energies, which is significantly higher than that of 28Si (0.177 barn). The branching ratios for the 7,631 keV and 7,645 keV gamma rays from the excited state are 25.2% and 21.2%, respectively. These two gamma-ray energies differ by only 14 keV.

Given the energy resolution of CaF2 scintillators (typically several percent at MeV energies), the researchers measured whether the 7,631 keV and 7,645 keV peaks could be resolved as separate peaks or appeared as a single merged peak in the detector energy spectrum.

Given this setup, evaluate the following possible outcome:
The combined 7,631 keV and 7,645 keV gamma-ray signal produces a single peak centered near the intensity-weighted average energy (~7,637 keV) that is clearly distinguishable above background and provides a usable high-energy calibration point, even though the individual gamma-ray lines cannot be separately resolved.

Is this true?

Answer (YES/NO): YES